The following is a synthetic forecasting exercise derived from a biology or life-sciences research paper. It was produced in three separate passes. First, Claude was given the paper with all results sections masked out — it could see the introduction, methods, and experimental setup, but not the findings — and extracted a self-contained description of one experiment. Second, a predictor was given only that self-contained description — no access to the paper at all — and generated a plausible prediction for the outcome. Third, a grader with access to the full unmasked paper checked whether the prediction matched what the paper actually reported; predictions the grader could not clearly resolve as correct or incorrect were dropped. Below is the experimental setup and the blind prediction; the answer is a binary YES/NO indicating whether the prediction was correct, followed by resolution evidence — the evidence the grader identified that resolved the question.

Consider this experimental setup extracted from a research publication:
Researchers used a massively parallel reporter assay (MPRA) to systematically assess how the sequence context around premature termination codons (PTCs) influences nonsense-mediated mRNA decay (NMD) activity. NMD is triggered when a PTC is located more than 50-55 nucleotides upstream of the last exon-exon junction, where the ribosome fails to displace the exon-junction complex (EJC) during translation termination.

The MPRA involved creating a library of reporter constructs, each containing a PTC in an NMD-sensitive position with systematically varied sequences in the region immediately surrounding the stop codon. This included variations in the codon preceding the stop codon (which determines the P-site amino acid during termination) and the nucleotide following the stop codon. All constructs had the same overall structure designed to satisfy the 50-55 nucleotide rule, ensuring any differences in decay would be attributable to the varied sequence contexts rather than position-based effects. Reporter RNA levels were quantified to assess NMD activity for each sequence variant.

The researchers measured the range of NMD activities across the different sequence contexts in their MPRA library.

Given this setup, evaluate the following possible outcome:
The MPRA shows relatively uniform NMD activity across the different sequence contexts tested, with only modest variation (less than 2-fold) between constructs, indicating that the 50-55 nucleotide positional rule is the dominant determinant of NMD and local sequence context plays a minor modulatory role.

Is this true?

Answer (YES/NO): NO